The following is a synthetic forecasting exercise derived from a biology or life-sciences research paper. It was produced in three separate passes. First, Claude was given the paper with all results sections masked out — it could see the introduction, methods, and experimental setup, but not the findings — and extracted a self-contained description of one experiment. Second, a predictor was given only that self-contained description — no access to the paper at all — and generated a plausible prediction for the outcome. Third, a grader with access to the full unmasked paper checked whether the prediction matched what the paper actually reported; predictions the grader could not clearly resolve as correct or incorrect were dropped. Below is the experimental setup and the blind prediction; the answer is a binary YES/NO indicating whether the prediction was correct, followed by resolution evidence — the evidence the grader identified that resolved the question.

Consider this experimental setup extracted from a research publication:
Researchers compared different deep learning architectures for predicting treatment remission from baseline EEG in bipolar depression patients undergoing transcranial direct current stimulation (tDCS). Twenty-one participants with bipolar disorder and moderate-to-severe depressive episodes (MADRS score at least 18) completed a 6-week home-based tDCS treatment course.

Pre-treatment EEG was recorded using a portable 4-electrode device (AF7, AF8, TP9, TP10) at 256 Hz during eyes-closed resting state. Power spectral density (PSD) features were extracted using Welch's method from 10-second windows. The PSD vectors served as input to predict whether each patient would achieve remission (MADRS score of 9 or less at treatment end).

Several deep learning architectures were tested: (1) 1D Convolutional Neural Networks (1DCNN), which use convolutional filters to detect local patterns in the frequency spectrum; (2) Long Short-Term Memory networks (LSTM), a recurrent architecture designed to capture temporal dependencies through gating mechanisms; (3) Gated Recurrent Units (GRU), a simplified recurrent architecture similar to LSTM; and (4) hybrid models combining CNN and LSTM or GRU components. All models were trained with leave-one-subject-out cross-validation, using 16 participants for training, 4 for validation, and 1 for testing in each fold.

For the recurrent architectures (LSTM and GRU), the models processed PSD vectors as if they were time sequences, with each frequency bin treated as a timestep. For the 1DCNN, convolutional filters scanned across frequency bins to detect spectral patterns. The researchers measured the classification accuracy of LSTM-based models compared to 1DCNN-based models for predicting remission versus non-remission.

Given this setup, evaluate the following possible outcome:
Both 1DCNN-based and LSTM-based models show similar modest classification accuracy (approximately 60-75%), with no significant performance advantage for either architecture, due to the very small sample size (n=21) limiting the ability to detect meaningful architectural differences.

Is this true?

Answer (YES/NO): NO